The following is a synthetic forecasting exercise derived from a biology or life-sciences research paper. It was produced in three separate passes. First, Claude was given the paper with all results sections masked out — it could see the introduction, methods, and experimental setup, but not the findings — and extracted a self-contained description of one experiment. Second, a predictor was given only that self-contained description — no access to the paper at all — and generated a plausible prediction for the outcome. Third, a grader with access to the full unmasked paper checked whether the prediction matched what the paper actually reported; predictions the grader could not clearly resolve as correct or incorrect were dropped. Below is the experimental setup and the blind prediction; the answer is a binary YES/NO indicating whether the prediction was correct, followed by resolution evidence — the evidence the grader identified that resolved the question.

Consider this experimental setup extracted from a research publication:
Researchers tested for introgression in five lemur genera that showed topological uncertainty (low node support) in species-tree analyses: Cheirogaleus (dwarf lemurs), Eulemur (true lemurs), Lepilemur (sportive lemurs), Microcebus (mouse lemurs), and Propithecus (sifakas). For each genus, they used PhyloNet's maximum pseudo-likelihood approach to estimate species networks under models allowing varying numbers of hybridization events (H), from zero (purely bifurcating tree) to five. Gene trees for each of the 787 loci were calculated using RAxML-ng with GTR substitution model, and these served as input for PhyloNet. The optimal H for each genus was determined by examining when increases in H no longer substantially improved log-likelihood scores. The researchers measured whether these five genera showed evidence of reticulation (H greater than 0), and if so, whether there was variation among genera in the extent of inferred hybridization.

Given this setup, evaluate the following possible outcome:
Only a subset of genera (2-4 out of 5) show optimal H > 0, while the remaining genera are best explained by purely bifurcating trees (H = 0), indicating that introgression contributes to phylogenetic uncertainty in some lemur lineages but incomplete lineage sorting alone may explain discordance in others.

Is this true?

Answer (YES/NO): NO